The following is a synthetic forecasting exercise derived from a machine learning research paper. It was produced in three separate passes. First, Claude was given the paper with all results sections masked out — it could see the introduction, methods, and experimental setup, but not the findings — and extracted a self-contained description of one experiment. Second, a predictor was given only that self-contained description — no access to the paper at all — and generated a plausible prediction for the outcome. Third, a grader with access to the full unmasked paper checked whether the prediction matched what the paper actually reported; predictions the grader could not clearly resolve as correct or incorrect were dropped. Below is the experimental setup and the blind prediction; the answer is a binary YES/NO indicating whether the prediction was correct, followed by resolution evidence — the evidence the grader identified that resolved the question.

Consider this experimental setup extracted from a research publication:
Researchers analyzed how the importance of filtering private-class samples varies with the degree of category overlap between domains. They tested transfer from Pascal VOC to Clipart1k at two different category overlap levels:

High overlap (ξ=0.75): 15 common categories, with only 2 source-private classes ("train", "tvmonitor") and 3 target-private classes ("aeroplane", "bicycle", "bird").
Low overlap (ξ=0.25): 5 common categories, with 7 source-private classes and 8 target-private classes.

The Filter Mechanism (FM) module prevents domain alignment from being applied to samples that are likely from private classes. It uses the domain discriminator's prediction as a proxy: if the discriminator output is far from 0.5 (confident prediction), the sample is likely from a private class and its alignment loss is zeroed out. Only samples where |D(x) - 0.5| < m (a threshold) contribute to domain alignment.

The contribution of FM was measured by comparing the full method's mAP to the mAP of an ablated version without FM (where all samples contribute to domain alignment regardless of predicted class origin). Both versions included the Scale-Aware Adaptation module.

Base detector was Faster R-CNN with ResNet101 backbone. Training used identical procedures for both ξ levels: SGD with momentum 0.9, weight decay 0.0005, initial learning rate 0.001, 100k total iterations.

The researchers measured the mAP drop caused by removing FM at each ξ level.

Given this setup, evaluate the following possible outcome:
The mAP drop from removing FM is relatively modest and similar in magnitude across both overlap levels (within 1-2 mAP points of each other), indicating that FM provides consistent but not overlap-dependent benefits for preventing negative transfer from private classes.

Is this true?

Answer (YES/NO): YES